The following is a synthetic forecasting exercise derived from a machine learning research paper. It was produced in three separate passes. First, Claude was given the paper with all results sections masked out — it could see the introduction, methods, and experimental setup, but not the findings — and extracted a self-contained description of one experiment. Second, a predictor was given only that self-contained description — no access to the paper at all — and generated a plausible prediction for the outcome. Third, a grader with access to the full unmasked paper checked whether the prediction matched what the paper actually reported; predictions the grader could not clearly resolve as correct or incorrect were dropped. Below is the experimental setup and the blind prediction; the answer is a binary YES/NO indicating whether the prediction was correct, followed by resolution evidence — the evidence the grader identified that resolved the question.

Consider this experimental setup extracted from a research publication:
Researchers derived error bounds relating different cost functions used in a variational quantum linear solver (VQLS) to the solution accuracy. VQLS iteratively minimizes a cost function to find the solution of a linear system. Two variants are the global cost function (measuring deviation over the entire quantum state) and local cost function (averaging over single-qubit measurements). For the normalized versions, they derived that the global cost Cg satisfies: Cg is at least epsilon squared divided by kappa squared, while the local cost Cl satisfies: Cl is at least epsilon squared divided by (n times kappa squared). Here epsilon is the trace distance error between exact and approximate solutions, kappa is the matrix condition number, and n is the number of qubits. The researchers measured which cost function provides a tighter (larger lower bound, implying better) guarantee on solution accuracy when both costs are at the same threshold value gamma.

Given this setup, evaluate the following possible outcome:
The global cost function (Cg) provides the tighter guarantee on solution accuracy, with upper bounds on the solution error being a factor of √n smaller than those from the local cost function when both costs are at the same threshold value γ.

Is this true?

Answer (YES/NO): YES